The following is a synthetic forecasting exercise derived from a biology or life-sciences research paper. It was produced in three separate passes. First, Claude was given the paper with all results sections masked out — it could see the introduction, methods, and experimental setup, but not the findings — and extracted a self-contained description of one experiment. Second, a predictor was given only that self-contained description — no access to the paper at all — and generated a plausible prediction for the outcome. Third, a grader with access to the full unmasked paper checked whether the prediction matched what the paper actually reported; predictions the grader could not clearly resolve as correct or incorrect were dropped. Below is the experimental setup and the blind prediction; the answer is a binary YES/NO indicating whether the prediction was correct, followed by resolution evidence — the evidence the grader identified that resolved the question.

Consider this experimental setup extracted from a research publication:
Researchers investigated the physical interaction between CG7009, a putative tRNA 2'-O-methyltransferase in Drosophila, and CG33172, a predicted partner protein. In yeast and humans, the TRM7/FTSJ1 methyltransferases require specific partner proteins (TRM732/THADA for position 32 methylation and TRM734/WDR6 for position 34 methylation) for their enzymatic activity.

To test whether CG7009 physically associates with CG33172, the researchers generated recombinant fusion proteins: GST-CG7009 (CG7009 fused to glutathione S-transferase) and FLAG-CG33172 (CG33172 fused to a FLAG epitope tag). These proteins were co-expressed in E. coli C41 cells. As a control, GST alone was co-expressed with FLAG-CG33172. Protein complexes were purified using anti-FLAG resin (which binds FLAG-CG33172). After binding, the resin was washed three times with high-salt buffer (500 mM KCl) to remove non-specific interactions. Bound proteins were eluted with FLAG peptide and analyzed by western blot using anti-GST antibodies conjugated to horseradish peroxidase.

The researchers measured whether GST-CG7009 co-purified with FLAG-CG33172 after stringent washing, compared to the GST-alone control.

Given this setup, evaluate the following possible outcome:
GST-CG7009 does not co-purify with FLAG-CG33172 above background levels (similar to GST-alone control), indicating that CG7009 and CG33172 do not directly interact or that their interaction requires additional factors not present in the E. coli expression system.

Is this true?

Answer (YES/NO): NO